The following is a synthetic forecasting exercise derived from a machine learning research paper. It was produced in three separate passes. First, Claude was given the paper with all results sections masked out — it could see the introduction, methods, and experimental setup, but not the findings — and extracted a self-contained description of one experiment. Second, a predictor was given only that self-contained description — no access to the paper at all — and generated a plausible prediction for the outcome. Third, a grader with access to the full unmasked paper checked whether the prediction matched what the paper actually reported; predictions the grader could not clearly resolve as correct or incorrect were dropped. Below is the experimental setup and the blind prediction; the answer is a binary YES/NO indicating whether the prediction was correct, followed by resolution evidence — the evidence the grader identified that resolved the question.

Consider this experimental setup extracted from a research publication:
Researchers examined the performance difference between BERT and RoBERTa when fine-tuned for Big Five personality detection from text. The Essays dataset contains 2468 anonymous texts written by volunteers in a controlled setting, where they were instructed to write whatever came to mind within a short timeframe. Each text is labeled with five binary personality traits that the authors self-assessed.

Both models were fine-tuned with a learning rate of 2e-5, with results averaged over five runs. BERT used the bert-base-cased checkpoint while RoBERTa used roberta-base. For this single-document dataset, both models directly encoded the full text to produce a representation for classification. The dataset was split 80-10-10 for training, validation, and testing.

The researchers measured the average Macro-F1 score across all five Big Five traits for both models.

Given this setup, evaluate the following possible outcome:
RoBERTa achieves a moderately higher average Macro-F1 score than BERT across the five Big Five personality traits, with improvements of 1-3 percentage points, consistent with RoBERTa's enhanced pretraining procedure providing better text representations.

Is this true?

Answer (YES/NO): NO